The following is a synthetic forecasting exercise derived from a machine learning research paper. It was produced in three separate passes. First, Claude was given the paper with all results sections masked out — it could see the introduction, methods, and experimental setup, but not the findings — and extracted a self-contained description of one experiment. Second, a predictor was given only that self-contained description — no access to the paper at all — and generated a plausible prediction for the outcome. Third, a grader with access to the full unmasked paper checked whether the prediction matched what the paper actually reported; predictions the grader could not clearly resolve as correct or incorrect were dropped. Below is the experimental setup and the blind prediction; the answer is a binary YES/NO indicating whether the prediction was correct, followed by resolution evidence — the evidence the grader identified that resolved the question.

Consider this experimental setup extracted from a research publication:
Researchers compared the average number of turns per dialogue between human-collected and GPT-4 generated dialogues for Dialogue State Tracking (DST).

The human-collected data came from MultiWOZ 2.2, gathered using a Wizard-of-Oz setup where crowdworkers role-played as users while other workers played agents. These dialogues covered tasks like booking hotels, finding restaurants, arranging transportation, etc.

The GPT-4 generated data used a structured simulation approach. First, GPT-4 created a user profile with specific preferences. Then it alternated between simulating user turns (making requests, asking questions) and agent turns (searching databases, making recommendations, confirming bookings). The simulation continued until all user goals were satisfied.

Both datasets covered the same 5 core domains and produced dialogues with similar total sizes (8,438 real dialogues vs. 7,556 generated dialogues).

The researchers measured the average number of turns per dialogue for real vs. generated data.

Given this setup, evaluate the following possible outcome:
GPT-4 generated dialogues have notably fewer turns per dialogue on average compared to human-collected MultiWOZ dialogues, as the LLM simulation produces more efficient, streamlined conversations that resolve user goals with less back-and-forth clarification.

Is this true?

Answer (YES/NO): NO